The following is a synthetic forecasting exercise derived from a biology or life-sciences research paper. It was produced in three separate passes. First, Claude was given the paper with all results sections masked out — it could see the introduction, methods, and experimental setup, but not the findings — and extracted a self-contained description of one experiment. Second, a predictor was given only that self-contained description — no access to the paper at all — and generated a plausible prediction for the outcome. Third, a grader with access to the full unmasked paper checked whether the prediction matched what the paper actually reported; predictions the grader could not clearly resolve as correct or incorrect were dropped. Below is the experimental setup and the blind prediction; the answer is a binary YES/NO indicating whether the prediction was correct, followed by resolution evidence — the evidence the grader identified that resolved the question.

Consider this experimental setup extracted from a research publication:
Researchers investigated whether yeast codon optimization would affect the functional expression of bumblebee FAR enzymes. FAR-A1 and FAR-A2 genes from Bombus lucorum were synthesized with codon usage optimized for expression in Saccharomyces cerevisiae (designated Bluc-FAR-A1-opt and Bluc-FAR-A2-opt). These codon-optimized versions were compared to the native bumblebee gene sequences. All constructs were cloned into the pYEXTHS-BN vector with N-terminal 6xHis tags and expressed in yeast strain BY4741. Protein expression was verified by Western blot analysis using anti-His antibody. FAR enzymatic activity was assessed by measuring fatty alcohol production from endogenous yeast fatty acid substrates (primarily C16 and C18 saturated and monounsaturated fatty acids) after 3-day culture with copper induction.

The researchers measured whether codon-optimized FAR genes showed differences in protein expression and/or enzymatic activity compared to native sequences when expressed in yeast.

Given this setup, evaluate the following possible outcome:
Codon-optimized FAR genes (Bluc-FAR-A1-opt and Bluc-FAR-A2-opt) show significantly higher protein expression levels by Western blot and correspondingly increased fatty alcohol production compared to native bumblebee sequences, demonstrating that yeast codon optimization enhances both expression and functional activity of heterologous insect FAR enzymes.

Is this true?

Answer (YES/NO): NO